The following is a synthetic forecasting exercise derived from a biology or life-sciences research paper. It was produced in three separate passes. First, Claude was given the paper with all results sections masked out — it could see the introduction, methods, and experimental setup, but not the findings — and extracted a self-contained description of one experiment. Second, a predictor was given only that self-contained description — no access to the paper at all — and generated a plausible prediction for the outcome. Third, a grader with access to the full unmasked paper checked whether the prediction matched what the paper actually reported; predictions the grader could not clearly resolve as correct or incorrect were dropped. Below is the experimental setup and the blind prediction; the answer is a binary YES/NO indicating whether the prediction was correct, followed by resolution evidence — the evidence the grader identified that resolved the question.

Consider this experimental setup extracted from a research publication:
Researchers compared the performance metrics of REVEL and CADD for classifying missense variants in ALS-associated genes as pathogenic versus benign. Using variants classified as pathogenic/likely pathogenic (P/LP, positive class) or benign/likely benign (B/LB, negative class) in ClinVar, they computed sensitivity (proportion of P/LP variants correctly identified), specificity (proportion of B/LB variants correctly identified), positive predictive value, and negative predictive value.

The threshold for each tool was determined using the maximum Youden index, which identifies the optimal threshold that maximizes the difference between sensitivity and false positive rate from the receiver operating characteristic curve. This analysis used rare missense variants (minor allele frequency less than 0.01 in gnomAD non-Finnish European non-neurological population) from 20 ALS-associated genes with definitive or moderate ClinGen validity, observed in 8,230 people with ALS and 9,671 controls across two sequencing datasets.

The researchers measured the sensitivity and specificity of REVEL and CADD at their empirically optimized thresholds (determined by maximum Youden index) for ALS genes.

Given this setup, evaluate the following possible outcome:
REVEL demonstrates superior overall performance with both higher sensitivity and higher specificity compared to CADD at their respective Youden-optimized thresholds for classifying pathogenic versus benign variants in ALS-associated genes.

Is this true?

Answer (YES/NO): NO